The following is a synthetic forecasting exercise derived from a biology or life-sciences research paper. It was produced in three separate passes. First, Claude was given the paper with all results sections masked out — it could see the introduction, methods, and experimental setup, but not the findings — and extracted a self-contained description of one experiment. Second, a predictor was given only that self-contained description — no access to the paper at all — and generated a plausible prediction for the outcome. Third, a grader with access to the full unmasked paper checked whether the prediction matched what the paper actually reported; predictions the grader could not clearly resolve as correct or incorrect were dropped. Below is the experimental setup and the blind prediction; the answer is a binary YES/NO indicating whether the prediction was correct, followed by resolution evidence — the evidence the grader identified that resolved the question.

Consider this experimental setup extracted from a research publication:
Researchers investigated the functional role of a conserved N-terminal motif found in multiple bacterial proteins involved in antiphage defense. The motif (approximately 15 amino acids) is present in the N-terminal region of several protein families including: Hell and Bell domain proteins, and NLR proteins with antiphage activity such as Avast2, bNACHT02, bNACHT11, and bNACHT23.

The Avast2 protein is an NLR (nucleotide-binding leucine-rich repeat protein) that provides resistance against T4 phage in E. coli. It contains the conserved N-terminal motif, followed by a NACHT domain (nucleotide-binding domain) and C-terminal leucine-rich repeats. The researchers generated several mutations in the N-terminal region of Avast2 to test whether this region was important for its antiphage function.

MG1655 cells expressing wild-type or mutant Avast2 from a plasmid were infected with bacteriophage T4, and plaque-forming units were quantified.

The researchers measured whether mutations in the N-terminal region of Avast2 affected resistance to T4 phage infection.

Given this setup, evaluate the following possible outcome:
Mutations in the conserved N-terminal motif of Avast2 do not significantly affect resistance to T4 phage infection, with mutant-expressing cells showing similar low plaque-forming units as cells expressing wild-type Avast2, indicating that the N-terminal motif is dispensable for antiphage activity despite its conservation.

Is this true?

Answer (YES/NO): NO